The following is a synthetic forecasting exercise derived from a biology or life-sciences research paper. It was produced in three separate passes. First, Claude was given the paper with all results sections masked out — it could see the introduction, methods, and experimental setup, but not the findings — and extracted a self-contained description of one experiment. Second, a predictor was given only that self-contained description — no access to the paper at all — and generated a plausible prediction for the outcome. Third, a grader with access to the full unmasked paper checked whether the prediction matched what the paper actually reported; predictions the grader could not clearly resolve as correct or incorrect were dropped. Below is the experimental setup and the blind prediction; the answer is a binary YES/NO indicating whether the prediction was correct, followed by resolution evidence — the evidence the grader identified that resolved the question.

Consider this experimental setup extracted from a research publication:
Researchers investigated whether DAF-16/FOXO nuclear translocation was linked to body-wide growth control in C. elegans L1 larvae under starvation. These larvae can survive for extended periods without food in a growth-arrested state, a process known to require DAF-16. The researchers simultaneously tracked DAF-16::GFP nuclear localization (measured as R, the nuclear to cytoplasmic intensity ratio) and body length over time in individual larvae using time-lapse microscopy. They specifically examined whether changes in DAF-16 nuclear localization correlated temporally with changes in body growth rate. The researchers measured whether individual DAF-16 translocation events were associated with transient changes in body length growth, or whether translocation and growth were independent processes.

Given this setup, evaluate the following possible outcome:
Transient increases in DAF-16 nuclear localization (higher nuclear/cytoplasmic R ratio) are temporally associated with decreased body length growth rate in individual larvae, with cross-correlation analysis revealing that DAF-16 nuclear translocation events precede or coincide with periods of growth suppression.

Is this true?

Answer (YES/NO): NO